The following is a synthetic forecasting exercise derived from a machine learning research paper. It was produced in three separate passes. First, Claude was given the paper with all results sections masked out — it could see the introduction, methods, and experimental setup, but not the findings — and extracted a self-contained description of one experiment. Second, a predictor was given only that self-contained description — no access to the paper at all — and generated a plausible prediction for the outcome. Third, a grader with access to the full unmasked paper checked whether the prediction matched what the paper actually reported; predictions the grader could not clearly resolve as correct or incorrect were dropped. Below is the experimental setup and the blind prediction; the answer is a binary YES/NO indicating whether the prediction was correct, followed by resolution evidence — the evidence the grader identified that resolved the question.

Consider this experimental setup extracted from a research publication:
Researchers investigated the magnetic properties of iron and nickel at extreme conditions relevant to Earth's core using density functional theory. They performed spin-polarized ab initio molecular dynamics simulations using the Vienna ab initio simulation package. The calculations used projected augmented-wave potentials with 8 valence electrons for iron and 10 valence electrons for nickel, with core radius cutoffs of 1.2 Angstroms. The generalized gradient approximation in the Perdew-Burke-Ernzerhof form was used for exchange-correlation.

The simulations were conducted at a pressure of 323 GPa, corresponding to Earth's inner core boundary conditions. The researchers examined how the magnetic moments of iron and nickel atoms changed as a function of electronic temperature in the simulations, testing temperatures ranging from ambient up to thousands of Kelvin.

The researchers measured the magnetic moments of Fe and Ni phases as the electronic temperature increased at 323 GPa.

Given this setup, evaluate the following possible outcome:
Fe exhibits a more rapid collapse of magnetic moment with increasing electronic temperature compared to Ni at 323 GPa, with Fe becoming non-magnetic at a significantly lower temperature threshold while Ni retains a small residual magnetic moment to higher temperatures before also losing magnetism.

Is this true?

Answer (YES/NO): NO